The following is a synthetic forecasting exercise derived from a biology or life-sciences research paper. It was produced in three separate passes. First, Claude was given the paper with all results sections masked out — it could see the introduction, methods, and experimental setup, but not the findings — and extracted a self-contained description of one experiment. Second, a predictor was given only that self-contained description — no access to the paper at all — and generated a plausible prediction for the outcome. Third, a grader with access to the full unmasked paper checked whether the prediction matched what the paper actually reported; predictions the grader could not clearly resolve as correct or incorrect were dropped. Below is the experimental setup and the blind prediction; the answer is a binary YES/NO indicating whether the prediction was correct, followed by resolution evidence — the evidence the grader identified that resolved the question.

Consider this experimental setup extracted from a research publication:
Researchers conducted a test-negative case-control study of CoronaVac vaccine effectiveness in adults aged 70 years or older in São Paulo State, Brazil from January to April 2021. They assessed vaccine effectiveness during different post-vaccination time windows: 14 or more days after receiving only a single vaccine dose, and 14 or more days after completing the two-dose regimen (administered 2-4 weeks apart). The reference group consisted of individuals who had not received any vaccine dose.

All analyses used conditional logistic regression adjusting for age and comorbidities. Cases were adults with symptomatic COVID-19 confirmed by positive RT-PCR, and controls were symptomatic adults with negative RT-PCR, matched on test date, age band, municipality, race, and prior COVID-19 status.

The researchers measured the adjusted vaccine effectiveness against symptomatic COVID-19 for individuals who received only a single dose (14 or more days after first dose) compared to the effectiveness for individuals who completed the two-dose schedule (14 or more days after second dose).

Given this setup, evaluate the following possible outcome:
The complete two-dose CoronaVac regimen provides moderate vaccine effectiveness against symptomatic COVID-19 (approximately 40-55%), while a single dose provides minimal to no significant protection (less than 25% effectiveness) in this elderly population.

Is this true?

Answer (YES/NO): YES